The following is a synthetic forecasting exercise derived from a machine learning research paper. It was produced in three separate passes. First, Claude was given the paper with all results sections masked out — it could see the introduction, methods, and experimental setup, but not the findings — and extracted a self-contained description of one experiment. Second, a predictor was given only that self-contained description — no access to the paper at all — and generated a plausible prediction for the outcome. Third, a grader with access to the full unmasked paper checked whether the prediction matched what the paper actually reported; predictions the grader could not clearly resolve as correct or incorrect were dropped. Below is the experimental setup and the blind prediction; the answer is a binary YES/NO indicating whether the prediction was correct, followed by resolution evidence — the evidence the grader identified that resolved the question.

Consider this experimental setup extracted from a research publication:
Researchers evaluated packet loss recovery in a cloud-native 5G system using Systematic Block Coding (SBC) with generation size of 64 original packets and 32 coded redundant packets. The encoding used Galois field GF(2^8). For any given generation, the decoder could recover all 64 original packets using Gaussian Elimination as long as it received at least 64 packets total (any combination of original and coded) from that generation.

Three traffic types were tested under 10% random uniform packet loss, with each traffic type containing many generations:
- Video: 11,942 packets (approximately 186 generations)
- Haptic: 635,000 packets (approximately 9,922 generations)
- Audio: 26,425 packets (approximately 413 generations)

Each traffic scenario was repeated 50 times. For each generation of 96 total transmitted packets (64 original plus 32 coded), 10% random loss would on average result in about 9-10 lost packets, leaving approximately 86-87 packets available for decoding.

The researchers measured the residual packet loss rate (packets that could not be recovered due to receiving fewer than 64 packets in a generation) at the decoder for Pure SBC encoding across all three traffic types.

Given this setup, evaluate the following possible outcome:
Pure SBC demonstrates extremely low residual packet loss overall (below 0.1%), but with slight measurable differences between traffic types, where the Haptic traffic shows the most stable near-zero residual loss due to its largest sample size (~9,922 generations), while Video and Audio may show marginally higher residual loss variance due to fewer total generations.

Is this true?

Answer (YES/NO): NO